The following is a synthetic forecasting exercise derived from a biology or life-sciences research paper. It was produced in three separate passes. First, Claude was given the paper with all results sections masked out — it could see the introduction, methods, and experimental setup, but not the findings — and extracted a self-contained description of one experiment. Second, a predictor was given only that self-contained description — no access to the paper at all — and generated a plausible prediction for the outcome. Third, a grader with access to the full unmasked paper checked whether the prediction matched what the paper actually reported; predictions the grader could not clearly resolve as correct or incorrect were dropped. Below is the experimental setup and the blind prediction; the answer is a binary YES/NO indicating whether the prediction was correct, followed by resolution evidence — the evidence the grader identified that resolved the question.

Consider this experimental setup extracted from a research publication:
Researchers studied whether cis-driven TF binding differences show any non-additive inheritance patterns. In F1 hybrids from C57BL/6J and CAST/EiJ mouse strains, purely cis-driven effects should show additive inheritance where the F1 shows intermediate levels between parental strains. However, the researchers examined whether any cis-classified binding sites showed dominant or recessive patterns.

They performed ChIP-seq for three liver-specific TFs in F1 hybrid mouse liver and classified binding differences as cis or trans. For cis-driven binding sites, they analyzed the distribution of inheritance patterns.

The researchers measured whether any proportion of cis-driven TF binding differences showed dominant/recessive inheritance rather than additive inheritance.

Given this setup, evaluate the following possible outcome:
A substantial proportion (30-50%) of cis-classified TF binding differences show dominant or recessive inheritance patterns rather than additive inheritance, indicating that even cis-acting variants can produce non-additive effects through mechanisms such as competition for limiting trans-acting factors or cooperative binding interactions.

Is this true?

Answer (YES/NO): NO